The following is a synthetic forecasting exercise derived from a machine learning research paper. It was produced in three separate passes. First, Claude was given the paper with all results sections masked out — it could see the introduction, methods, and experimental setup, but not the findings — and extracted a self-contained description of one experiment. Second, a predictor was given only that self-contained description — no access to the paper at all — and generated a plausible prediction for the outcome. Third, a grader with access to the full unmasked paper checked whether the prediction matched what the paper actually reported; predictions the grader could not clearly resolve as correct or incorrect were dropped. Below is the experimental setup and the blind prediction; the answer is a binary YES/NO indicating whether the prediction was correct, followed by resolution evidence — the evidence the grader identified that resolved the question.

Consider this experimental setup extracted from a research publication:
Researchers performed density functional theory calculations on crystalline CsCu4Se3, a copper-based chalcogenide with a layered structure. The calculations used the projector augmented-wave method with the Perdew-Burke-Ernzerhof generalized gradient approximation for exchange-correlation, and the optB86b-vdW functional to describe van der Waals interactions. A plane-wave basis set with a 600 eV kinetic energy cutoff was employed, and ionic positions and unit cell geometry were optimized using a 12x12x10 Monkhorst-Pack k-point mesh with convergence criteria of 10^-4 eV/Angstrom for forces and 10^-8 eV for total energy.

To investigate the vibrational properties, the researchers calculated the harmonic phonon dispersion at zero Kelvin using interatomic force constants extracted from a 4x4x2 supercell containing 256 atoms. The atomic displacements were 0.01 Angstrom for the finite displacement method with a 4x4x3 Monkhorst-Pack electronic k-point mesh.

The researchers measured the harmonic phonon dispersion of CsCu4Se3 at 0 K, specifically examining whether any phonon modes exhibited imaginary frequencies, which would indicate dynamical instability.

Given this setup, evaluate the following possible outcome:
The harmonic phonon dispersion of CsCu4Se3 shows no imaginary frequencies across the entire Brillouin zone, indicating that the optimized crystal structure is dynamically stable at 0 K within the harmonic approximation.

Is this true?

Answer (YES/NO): NO